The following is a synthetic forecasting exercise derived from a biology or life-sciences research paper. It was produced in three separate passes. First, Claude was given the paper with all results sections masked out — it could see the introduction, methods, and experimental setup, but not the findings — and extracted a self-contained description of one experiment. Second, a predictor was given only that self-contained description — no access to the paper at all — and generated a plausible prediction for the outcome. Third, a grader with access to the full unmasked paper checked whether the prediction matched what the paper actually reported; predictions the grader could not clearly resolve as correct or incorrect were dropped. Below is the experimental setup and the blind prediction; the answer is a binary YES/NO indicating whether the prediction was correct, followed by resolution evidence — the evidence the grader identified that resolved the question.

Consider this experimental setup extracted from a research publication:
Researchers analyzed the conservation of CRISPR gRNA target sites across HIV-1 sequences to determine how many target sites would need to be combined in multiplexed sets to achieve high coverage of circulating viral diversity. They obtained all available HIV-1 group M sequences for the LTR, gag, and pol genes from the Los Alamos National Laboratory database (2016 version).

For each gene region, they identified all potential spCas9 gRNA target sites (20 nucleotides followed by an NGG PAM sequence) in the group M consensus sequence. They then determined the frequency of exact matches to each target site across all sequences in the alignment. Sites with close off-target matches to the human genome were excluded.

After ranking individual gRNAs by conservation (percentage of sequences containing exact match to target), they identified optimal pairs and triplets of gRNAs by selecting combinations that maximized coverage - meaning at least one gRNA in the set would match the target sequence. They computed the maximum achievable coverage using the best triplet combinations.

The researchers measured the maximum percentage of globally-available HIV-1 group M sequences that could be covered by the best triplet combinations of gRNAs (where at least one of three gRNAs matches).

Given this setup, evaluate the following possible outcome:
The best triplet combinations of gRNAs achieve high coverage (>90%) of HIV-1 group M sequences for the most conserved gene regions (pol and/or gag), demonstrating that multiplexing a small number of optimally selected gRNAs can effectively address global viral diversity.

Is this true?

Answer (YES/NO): YES